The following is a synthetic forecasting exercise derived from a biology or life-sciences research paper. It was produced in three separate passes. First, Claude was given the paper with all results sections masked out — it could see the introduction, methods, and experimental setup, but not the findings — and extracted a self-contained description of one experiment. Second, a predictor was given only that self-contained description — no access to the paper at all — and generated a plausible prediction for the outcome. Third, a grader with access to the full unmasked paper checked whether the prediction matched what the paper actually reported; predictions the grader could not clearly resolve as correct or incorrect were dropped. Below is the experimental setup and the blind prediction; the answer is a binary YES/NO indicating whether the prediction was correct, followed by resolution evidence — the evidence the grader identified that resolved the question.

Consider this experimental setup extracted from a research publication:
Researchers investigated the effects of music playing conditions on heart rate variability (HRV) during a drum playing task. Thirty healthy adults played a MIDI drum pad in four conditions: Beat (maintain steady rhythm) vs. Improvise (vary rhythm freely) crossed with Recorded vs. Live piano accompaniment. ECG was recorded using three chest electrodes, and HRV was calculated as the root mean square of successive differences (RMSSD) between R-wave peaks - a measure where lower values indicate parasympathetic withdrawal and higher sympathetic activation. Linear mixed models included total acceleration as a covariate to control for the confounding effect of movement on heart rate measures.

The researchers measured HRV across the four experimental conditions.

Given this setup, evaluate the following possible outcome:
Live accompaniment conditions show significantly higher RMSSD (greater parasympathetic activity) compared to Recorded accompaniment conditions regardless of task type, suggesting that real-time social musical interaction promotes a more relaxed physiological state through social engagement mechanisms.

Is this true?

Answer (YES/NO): NO